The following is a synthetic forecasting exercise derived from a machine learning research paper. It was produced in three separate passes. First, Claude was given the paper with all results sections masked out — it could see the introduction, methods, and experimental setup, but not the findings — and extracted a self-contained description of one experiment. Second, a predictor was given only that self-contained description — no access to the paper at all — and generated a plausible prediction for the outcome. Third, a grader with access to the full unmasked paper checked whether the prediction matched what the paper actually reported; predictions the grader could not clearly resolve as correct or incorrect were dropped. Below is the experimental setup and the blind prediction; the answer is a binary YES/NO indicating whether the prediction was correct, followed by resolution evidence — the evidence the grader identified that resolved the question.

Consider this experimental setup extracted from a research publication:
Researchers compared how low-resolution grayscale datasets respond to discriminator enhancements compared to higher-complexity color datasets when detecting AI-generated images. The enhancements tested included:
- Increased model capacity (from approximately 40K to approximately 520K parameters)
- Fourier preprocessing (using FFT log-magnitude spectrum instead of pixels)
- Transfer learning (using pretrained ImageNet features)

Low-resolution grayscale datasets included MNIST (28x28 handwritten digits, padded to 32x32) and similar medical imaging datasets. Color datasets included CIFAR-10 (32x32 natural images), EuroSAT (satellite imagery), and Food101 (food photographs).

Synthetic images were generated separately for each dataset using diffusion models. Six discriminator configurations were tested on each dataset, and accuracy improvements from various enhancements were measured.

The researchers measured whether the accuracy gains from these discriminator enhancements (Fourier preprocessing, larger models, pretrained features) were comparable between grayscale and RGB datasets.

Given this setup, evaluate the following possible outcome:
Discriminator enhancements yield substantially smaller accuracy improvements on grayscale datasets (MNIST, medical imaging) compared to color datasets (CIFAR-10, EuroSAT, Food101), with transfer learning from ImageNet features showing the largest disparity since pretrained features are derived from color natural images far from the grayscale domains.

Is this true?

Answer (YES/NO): NO